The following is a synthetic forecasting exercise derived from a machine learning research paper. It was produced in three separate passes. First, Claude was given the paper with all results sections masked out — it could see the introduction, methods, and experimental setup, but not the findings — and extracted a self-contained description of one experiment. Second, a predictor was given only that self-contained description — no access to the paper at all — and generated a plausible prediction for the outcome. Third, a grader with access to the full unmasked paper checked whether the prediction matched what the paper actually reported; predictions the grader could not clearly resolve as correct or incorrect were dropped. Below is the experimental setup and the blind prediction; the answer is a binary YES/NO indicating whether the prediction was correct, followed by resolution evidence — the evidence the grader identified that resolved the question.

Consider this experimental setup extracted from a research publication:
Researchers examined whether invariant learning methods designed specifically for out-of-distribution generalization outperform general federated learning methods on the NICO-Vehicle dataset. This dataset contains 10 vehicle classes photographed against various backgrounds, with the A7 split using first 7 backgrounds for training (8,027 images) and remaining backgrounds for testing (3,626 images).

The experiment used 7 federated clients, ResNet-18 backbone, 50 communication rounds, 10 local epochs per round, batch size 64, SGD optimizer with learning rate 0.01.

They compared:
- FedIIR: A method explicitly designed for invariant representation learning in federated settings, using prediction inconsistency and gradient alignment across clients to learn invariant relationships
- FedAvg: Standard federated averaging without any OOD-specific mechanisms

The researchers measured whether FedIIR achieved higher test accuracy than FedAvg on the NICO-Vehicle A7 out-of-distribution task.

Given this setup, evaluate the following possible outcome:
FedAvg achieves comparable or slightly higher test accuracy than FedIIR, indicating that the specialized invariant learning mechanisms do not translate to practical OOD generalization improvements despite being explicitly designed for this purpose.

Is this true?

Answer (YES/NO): YES